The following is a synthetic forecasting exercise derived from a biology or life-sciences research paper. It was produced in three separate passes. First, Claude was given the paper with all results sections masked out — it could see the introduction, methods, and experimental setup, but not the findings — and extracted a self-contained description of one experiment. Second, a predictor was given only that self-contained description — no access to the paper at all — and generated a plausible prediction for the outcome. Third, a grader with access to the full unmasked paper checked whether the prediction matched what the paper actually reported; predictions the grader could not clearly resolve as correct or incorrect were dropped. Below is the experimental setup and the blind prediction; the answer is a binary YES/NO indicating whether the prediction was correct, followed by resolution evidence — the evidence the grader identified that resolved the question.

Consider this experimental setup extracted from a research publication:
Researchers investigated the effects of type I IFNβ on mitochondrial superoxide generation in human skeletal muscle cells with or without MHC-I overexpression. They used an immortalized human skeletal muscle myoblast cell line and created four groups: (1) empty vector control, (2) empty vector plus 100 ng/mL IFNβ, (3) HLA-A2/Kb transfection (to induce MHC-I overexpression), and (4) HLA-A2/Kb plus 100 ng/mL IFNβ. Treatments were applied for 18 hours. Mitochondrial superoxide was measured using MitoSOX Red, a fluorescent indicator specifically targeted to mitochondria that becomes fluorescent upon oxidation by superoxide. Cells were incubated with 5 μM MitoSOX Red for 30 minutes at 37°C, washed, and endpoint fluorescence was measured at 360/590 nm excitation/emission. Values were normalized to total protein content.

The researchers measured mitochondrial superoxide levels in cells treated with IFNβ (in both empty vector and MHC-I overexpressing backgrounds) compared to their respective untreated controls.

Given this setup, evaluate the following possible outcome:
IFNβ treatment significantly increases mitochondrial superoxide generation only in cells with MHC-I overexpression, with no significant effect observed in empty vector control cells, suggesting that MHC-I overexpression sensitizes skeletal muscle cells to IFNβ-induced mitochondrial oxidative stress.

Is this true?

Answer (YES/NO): NO